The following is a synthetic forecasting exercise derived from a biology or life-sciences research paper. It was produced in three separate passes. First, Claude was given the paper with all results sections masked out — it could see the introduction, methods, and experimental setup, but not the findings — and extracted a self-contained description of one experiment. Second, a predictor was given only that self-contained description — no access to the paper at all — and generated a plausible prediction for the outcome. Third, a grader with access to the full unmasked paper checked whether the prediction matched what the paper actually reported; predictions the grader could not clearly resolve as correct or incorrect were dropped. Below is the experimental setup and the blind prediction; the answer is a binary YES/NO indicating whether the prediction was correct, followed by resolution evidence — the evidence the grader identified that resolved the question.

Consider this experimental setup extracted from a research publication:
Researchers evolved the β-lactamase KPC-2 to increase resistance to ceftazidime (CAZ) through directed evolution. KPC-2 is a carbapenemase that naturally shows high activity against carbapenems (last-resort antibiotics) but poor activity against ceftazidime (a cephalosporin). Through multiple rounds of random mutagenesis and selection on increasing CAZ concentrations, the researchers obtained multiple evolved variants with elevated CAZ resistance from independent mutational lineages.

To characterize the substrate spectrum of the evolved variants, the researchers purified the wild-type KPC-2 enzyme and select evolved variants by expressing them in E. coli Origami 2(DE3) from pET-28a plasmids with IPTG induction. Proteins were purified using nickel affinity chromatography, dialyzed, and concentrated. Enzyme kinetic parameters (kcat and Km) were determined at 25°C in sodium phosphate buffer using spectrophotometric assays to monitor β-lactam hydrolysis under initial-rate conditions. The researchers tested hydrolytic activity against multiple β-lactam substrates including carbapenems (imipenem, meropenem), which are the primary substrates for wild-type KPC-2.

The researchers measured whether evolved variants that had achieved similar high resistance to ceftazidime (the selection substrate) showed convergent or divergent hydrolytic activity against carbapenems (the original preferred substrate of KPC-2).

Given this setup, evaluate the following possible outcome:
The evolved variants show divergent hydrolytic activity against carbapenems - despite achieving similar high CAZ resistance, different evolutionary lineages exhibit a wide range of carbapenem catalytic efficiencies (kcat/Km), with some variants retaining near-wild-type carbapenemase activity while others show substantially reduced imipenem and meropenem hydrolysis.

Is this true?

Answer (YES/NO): YES